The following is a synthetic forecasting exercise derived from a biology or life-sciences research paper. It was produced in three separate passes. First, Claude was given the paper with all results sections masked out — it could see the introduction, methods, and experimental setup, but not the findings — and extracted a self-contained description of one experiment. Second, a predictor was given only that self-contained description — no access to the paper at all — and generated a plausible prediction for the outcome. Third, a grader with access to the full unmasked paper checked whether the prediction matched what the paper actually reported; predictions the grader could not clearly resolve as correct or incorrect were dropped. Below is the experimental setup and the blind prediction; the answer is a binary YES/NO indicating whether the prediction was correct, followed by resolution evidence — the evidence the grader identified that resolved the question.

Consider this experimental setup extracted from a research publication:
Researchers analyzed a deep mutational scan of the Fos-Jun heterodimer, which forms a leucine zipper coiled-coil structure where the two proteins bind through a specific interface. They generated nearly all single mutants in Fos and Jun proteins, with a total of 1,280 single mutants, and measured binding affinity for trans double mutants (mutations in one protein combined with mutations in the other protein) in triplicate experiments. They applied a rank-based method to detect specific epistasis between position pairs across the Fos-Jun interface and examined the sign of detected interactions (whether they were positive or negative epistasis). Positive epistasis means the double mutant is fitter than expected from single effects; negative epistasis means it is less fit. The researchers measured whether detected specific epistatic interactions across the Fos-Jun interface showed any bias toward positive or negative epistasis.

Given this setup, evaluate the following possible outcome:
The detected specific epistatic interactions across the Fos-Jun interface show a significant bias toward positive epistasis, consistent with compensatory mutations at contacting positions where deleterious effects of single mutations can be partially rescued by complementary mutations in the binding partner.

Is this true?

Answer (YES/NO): YES